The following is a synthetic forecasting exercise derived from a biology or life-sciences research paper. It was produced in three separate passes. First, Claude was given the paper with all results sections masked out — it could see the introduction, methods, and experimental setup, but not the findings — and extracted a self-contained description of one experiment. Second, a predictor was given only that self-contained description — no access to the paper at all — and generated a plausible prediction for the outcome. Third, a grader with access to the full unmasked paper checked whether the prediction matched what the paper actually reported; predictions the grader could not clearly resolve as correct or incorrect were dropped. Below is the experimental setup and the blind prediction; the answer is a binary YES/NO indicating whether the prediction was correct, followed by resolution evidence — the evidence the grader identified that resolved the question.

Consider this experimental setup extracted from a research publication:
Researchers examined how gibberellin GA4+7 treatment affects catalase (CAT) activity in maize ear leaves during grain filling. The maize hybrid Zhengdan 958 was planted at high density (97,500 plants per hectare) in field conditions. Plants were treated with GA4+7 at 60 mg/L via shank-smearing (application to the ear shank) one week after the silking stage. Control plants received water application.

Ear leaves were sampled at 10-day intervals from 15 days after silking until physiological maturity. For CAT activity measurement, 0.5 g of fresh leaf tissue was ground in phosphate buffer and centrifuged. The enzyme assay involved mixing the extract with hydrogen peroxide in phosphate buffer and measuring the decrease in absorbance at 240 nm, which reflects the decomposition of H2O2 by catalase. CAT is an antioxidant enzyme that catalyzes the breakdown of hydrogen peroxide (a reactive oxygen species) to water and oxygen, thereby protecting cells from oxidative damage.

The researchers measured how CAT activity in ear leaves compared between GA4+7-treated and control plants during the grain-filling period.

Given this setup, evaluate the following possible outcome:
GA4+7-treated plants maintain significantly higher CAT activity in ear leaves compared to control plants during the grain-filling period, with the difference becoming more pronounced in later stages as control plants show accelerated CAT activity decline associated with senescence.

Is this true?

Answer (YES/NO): NO